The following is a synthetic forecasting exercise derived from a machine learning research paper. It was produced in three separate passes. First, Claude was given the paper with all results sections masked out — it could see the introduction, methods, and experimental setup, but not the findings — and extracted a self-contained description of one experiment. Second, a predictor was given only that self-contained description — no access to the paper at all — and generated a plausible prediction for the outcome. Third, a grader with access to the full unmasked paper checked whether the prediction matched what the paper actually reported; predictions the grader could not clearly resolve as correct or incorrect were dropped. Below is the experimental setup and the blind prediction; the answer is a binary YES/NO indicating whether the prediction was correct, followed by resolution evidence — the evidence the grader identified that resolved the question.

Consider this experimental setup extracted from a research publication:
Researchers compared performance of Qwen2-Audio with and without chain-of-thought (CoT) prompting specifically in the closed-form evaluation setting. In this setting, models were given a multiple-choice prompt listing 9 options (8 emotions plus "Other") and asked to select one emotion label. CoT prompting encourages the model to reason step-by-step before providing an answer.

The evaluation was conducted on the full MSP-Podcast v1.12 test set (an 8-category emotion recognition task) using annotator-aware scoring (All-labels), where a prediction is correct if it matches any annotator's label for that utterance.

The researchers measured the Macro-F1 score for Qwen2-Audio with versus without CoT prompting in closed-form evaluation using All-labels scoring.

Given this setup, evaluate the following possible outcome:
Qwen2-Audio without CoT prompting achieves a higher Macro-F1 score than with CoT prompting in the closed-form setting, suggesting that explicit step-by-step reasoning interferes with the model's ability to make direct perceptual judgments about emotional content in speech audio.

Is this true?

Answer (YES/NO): NO